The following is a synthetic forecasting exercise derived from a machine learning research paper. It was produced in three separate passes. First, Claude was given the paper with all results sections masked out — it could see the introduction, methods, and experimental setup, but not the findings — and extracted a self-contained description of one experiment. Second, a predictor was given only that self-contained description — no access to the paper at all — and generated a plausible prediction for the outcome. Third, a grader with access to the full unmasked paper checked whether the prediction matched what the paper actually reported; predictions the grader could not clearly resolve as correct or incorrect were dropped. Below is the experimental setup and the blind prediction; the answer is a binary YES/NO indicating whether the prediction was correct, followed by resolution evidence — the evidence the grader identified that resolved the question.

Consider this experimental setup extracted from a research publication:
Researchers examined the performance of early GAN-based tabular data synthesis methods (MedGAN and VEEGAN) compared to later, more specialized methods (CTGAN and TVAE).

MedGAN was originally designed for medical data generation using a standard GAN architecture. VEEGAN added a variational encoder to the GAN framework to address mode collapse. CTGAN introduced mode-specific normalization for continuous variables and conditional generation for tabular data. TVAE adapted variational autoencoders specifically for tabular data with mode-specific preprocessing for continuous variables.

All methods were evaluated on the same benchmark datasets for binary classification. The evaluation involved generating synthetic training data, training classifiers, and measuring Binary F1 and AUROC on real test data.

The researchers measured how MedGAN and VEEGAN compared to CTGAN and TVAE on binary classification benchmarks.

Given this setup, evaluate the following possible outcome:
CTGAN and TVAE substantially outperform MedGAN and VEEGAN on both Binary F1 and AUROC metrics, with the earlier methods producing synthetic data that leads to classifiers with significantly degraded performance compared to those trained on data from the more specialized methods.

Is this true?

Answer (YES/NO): YES